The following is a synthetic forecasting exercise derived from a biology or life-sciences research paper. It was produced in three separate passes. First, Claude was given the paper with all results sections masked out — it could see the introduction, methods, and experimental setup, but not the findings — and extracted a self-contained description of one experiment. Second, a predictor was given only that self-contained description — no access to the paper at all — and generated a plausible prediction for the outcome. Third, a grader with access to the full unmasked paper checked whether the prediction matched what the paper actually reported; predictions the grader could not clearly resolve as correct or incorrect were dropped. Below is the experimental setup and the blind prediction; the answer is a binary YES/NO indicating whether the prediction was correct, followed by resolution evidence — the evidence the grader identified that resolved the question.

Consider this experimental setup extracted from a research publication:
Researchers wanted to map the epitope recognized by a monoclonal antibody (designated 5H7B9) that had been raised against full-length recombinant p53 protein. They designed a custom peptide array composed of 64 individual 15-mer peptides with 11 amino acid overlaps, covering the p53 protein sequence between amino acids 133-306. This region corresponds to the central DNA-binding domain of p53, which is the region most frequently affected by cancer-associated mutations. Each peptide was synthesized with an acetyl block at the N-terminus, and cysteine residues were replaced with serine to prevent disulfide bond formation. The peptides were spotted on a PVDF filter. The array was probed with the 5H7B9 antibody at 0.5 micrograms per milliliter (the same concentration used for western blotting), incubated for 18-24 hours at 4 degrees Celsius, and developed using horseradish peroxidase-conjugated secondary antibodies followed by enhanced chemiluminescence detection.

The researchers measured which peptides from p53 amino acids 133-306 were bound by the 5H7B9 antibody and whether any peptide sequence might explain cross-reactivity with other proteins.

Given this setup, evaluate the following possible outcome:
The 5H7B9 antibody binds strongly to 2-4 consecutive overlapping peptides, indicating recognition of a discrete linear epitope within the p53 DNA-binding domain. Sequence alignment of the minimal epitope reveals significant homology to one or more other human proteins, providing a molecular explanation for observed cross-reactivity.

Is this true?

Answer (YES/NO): YES